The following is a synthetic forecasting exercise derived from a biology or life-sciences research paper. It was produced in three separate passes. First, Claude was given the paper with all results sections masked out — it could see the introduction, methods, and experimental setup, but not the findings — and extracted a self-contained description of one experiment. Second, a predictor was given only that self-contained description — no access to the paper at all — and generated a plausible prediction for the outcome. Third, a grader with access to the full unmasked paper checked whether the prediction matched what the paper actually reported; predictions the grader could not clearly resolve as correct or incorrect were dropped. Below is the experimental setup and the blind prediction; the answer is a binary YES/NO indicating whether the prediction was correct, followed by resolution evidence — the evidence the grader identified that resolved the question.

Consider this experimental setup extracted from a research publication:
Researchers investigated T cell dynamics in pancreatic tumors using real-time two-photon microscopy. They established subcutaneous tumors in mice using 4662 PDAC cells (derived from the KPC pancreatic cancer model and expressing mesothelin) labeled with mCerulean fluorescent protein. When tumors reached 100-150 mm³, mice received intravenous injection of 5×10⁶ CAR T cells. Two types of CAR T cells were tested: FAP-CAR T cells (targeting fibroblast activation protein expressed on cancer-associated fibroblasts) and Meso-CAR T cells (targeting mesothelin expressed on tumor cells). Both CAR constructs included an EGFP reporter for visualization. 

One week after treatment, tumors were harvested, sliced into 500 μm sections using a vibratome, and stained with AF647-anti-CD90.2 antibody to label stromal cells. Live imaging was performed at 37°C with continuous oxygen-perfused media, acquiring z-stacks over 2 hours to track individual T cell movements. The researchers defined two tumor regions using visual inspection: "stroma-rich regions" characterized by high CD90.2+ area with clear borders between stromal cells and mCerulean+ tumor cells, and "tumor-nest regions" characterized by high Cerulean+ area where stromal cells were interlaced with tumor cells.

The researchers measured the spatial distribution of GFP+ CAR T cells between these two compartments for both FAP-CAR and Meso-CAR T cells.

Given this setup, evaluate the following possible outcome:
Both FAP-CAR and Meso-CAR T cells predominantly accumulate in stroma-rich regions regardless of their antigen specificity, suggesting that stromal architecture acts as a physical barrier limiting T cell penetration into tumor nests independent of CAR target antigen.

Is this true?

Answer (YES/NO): NO